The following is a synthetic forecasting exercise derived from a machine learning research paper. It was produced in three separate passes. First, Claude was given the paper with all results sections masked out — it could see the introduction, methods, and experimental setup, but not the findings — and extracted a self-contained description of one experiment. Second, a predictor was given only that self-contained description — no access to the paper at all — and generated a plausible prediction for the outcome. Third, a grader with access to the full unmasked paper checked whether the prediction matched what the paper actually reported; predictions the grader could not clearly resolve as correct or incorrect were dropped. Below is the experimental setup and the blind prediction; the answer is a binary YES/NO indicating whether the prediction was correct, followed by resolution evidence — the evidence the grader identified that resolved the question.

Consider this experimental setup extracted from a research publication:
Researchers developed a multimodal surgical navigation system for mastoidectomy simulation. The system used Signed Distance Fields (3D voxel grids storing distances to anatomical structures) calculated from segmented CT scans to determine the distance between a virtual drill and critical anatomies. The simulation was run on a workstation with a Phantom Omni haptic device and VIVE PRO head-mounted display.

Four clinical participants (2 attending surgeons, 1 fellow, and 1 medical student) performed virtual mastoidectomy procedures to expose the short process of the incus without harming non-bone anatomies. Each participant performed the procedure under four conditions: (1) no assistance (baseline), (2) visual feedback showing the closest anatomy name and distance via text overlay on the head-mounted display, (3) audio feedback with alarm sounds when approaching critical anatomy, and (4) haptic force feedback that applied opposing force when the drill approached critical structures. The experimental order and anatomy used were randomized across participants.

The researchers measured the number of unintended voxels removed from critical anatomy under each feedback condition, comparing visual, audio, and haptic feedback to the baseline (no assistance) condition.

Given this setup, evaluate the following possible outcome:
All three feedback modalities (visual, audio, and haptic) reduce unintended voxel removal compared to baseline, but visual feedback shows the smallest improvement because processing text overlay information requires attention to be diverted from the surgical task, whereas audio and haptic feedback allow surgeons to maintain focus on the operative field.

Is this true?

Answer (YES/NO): NO